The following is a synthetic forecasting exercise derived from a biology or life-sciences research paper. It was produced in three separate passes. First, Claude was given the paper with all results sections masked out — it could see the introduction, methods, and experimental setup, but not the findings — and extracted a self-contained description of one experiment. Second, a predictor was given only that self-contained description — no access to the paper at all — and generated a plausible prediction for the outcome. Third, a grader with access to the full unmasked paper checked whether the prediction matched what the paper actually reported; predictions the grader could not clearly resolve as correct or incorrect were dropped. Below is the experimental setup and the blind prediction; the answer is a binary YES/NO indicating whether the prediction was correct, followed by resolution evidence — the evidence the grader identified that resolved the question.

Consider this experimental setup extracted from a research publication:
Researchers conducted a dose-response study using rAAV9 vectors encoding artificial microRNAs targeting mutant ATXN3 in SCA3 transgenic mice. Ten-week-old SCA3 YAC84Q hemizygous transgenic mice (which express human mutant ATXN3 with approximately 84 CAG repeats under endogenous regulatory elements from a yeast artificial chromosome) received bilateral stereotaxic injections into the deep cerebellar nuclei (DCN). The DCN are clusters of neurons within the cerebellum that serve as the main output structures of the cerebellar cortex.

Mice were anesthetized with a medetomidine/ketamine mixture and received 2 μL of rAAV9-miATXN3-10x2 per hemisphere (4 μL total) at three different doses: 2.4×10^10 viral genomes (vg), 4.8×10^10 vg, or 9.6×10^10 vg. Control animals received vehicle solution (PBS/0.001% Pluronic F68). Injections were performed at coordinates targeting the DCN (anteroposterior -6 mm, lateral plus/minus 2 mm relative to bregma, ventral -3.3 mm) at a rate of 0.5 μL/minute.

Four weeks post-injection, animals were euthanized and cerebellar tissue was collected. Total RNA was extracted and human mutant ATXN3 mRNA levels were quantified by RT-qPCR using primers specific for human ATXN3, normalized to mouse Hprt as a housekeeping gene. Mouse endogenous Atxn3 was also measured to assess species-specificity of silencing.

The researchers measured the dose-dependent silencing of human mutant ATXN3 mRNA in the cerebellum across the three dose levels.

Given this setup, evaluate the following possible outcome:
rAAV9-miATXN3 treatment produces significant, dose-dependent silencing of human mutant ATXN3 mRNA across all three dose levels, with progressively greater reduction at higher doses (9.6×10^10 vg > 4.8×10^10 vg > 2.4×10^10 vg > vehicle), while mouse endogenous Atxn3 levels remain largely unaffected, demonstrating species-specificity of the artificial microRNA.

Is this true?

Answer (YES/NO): YES